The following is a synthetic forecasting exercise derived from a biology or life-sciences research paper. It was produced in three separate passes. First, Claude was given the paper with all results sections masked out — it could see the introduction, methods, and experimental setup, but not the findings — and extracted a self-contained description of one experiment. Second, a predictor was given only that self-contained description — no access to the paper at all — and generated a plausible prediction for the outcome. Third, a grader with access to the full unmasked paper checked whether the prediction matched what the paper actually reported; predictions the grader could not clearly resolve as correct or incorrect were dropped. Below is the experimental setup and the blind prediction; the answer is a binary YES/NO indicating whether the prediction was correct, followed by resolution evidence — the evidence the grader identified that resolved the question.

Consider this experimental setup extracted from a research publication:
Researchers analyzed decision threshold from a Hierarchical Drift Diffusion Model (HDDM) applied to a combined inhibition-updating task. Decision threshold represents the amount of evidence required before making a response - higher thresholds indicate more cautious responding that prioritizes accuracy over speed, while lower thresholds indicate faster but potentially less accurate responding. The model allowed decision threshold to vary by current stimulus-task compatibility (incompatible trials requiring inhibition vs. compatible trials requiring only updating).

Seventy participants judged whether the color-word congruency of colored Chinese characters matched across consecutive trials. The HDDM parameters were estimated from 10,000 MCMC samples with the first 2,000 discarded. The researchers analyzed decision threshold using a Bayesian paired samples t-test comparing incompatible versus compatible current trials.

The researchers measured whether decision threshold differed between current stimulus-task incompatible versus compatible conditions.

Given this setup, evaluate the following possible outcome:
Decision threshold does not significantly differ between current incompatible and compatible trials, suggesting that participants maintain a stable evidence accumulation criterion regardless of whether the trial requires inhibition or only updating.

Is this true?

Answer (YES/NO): NO